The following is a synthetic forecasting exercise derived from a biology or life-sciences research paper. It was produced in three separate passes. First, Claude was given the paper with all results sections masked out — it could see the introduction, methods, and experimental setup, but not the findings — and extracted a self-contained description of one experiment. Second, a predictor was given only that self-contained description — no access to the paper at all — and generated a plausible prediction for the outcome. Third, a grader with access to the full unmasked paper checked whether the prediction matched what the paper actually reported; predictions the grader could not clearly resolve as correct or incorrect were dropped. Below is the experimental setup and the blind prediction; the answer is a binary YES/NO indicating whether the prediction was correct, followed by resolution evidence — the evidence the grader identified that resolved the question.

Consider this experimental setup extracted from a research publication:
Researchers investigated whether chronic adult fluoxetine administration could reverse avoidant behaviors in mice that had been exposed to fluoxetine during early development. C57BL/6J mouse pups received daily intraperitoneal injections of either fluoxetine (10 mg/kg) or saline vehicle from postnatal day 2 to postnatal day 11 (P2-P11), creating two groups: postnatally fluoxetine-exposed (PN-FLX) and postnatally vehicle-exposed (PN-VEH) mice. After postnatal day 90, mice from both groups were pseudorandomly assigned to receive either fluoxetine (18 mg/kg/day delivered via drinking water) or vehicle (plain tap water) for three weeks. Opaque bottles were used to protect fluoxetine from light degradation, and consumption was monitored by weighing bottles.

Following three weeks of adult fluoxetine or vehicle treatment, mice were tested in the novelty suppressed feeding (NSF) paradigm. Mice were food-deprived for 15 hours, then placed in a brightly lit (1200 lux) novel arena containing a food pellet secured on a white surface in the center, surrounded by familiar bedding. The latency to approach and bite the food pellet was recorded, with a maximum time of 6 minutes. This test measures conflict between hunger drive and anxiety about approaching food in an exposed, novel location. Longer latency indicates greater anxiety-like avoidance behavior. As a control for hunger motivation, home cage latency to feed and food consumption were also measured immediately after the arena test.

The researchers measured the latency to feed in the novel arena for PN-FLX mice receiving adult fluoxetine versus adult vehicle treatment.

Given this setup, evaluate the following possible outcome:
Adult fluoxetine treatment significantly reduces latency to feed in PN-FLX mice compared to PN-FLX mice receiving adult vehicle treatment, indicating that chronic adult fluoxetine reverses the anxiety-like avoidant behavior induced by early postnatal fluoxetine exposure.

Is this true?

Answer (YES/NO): NO